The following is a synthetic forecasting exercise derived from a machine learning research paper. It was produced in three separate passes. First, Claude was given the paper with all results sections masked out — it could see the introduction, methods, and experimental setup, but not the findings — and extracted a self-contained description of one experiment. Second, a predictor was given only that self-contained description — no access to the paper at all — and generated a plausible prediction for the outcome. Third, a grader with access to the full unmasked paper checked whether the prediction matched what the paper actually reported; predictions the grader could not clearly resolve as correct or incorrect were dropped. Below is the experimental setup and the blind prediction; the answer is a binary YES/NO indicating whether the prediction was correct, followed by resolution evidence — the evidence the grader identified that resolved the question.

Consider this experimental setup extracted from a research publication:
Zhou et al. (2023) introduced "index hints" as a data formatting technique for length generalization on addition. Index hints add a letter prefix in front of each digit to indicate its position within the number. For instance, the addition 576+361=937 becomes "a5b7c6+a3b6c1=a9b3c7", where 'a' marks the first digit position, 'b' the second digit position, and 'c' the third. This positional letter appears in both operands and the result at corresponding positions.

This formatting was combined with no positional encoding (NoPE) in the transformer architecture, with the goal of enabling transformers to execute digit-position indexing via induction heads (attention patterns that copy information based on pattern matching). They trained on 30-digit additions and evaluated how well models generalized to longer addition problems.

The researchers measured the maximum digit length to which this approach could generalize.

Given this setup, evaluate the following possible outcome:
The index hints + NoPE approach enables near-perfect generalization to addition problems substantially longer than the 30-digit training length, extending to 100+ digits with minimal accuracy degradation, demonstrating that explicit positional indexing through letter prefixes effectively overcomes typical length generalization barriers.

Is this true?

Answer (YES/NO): NO